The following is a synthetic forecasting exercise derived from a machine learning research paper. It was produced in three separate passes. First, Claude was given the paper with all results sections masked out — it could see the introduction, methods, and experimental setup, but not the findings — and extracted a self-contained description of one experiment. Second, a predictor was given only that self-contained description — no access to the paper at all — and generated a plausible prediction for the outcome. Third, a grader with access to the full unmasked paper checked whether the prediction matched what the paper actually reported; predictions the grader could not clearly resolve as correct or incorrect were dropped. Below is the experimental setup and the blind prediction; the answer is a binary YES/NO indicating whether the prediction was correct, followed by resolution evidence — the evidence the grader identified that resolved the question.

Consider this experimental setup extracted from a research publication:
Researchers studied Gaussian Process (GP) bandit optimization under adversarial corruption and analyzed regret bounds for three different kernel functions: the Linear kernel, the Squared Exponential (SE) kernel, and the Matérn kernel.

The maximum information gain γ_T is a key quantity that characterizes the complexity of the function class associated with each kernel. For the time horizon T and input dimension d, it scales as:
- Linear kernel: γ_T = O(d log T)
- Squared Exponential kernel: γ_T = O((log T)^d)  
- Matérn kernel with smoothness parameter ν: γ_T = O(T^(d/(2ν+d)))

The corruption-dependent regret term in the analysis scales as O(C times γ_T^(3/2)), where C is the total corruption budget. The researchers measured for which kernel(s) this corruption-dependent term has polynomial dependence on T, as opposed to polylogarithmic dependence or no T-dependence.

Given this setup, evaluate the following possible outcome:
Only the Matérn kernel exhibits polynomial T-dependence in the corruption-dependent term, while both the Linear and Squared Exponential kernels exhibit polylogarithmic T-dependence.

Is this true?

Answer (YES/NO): YES